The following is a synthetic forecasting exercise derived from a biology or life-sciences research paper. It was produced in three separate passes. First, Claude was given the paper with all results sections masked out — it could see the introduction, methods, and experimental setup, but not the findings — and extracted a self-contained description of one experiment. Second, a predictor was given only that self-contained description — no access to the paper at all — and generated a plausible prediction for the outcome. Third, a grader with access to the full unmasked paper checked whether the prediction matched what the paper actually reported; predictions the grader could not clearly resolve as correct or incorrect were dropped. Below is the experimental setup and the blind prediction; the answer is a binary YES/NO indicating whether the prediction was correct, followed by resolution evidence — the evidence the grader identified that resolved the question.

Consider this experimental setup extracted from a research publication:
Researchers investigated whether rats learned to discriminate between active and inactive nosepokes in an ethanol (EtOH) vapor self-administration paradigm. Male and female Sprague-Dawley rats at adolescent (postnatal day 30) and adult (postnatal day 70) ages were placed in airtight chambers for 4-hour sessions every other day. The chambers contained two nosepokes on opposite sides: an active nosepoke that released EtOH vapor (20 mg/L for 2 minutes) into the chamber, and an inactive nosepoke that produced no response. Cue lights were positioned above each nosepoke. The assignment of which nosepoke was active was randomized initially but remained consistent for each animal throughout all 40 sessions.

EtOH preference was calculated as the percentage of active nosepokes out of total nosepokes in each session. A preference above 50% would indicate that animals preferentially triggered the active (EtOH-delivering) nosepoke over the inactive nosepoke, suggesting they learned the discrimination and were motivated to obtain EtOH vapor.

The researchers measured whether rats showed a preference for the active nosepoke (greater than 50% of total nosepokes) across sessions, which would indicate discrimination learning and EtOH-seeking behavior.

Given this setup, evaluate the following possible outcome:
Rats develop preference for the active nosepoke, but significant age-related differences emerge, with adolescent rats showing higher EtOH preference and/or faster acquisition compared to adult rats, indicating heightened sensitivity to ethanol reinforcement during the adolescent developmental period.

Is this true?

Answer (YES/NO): NO